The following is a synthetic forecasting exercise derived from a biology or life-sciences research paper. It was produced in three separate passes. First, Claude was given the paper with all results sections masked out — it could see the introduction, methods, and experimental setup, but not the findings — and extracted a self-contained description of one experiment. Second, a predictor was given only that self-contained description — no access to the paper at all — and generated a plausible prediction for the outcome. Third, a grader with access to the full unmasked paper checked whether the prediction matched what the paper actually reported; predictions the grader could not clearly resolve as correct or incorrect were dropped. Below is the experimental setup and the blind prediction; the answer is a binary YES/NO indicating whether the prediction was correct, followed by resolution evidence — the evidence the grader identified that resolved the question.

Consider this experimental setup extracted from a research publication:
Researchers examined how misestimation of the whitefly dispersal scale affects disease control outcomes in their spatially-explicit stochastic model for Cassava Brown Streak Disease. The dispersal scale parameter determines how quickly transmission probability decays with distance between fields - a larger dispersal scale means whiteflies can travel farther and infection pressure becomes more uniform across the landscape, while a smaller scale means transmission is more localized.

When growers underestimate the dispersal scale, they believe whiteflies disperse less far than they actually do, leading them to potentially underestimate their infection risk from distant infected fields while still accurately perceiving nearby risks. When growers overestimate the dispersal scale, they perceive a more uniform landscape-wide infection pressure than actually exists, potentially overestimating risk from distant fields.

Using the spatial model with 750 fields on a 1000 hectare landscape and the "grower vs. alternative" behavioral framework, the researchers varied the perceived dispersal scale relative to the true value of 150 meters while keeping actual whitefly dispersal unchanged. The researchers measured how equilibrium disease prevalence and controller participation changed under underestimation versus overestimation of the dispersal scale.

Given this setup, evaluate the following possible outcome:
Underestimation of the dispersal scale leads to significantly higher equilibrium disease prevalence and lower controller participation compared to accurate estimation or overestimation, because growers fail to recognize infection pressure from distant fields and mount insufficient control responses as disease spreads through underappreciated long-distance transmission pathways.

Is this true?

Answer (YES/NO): NO